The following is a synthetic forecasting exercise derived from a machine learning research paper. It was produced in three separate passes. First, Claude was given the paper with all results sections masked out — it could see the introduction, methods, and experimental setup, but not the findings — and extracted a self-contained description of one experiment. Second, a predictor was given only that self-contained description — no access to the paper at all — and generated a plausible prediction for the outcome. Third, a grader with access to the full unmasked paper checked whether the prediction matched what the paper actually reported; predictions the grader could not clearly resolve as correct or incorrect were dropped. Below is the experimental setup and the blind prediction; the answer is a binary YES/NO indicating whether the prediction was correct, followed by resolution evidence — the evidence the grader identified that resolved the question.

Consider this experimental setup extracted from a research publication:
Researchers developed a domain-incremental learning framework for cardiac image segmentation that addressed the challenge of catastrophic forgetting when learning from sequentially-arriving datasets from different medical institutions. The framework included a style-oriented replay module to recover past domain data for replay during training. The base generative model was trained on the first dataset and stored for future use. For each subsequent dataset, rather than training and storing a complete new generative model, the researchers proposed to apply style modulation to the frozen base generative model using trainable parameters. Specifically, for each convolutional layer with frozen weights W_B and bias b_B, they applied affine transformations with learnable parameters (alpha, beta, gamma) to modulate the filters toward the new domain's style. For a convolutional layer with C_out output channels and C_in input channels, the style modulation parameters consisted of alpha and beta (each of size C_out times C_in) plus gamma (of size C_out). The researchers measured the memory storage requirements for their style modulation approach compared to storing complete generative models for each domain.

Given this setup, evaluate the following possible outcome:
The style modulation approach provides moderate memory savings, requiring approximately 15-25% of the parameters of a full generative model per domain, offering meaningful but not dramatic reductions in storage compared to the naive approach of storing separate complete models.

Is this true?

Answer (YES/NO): NO